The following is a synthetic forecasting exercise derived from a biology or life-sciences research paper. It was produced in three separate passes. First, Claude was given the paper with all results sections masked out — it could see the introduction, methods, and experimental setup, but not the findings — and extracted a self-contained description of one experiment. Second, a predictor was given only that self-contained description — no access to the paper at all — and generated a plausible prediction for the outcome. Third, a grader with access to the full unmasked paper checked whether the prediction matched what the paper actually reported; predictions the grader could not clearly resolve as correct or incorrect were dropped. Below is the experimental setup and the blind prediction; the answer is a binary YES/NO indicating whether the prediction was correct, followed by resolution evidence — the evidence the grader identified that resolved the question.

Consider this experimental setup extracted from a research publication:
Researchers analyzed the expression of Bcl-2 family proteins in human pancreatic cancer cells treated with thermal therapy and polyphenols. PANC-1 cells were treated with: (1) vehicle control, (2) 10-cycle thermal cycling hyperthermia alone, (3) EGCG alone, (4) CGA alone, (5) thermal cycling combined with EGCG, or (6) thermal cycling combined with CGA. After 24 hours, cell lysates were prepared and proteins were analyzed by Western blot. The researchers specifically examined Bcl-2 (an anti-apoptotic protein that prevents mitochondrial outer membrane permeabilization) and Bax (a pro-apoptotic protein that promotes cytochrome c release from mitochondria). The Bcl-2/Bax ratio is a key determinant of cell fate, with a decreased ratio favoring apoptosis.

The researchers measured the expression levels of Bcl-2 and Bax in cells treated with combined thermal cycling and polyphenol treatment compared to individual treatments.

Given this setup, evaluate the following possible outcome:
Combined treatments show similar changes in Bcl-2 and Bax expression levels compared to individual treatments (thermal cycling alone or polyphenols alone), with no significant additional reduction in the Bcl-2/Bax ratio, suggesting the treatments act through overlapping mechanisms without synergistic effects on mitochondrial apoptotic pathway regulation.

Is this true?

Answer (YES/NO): NO